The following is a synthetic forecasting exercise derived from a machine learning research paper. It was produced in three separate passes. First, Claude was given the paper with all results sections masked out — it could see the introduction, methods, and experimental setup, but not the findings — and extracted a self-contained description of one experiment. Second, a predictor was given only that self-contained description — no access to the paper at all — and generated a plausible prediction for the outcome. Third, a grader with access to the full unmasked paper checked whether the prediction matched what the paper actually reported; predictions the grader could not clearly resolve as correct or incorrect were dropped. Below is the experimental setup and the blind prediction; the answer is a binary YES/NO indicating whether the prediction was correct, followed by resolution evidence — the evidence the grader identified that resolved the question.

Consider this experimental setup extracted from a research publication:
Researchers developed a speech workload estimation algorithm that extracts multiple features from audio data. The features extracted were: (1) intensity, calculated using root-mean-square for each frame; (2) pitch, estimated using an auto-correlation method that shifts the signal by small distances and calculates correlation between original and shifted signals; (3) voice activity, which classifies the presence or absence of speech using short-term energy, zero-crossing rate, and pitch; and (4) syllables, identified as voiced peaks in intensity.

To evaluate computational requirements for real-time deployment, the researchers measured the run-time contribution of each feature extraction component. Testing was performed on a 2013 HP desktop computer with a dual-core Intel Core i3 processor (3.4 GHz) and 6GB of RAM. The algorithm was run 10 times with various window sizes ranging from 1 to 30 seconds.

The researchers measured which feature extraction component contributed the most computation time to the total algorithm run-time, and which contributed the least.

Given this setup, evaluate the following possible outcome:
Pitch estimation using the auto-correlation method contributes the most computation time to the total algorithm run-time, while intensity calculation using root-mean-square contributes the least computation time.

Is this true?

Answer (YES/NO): YES